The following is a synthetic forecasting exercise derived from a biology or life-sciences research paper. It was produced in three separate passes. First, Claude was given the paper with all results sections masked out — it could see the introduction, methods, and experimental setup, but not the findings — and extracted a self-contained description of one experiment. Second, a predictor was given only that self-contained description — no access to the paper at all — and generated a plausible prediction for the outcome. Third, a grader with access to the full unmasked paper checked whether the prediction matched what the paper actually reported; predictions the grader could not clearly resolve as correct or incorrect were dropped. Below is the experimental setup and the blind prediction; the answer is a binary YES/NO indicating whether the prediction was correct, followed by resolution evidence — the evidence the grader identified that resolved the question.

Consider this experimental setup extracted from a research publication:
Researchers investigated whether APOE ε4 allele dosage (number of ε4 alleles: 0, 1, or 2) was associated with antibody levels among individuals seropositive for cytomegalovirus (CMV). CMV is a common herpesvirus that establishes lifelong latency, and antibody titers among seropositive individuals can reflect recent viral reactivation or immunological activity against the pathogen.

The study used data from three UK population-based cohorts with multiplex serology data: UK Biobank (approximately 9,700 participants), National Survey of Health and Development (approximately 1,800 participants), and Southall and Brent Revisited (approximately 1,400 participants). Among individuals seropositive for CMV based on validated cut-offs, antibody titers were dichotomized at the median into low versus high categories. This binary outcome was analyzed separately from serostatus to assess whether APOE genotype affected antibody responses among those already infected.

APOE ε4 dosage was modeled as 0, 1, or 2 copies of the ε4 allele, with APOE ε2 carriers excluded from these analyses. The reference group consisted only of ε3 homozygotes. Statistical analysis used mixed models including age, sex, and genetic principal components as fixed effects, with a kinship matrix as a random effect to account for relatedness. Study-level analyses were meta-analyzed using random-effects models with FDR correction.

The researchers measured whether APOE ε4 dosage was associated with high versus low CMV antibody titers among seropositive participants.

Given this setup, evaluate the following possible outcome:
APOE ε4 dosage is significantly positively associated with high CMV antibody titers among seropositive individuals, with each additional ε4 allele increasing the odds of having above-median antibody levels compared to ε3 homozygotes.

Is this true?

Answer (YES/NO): NO